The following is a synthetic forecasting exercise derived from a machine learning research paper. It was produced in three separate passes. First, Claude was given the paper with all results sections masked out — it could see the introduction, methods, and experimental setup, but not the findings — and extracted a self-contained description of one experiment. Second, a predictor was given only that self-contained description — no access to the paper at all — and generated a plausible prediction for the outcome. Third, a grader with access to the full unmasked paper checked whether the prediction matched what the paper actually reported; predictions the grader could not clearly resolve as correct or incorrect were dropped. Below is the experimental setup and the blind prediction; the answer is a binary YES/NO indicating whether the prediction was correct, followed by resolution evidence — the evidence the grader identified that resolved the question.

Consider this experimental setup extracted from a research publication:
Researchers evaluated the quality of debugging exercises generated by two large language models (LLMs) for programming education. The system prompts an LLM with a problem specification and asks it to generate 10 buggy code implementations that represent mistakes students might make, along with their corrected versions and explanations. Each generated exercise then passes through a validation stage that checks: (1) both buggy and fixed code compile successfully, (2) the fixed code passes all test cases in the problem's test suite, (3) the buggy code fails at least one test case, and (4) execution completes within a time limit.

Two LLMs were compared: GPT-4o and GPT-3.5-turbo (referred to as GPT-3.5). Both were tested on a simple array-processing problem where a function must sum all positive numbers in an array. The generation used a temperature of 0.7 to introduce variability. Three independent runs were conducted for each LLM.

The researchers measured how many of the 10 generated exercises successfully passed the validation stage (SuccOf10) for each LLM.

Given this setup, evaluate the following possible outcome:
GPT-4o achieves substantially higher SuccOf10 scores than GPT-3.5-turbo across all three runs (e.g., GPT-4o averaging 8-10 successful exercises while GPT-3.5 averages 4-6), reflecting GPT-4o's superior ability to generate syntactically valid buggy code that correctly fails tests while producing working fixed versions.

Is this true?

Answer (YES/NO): NO